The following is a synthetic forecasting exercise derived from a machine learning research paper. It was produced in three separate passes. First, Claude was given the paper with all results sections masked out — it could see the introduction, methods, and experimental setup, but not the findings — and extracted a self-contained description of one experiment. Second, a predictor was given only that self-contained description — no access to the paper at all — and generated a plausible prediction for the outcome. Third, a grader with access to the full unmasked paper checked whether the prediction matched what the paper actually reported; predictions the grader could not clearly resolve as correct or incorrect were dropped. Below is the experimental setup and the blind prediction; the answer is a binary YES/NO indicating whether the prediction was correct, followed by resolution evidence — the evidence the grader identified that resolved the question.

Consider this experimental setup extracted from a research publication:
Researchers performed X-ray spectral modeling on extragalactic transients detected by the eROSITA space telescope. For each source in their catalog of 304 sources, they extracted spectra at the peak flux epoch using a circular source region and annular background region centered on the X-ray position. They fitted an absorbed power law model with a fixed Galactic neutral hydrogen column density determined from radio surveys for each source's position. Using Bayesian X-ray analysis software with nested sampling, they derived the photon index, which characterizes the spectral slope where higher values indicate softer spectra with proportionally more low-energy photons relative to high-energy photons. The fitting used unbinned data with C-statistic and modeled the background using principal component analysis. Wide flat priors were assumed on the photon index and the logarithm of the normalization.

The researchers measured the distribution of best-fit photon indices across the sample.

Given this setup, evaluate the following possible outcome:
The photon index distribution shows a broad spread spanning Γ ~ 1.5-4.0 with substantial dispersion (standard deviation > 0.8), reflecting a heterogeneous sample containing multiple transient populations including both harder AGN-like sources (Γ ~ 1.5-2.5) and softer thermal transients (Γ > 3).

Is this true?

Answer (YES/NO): NO